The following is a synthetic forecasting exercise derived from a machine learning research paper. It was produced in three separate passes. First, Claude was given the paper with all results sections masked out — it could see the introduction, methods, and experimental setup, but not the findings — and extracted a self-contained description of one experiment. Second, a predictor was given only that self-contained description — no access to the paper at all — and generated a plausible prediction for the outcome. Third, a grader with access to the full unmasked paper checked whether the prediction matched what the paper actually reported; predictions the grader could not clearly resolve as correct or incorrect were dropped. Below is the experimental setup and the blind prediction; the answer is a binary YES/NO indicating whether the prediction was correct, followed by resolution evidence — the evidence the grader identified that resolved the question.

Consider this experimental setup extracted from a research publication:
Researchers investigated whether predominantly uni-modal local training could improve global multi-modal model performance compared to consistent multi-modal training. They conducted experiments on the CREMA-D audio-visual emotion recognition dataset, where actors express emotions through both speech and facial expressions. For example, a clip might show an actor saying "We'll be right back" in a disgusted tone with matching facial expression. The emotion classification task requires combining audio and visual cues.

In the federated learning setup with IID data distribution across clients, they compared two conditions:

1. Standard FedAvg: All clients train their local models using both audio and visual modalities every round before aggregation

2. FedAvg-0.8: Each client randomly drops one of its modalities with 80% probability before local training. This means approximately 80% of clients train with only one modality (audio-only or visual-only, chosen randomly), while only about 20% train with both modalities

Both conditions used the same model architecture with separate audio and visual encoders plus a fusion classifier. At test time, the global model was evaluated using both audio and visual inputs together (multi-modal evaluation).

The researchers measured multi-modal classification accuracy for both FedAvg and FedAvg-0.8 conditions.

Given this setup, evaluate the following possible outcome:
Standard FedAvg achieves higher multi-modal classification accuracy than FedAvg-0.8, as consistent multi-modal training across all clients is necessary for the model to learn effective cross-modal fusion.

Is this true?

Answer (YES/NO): NO